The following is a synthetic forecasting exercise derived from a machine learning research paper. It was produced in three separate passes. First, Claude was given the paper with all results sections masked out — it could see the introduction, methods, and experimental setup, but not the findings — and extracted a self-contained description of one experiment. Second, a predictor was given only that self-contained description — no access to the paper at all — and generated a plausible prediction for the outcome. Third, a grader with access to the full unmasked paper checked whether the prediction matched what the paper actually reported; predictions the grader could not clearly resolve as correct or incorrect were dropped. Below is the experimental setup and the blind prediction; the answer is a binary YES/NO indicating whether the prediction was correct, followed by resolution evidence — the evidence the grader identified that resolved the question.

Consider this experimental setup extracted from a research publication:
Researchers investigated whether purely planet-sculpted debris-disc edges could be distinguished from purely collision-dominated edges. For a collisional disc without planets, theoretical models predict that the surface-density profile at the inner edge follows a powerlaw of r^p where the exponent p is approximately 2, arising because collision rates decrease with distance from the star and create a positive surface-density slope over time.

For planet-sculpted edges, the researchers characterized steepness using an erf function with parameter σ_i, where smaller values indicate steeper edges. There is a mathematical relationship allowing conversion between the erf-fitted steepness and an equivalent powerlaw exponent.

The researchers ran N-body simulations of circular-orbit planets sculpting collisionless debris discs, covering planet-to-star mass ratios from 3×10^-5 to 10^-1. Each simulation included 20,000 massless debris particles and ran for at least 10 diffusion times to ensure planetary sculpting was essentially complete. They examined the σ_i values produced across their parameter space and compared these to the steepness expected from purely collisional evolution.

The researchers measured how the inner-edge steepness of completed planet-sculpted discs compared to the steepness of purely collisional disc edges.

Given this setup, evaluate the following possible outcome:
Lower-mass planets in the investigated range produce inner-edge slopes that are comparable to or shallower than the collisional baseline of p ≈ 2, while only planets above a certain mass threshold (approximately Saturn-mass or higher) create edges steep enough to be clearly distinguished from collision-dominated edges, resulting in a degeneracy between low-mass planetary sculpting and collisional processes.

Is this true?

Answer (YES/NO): NO